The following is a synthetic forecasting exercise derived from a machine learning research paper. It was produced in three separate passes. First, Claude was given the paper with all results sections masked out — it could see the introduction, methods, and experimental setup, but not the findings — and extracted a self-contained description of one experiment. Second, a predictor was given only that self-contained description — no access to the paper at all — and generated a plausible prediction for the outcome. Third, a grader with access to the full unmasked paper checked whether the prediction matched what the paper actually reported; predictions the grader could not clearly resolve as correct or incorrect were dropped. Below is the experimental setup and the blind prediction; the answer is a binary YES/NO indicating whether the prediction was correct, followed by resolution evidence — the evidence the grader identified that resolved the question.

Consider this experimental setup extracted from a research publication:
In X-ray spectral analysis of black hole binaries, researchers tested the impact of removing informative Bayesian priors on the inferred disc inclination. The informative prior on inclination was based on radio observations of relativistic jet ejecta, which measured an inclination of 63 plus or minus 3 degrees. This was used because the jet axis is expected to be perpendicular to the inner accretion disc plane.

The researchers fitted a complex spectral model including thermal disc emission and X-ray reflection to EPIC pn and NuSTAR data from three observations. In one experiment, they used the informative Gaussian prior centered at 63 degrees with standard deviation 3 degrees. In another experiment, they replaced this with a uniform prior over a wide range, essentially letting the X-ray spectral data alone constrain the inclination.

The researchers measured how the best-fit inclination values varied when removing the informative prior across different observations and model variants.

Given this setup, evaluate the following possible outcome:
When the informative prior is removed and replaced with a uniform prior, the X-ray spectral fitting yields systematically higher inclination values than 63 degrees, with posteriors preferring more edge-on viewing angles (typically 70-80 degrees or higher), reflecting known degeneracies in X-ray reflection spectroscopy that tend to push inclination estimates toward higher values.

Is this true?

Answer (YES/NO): NO